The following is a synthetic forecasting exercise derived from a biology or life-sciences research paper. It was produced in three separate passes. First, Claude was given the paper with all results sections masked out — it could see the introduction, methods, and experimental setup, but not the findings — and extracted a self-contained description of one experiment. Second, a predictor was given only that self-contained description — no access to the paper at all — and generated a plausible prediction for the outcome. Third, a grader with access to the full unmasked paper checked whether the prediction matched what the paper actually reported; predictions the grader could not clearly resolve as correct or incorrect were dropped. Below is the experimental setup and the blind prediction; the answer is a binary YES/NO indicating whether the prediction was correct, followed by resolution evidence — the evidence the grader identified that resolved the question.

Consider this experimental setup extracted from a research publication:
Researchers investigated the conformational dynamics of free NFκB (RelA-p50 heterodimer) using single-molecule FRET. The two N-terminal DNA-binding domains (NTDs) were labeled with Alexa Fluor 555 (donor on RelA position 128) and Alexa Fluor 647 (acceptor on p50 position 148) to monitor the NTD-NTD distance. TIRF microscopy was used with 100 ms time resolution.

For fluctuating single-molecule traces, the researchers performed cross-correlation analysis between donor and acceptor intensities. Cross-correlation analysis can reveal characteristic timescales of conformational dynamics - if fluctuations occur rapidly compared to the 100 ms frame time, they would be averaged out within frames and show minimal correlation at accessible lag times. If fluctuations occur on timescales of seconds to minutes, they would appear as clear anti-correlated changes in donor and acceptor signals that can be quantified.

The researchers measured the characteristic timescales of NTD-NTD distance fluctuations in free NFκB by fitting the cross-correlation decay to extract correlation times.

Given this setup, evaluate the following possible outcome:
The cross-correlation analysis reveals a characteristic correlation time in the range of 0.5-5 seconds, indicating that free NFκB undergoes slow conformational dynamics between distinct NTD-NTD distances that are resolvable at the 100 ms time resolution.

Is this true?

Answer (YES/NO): NO